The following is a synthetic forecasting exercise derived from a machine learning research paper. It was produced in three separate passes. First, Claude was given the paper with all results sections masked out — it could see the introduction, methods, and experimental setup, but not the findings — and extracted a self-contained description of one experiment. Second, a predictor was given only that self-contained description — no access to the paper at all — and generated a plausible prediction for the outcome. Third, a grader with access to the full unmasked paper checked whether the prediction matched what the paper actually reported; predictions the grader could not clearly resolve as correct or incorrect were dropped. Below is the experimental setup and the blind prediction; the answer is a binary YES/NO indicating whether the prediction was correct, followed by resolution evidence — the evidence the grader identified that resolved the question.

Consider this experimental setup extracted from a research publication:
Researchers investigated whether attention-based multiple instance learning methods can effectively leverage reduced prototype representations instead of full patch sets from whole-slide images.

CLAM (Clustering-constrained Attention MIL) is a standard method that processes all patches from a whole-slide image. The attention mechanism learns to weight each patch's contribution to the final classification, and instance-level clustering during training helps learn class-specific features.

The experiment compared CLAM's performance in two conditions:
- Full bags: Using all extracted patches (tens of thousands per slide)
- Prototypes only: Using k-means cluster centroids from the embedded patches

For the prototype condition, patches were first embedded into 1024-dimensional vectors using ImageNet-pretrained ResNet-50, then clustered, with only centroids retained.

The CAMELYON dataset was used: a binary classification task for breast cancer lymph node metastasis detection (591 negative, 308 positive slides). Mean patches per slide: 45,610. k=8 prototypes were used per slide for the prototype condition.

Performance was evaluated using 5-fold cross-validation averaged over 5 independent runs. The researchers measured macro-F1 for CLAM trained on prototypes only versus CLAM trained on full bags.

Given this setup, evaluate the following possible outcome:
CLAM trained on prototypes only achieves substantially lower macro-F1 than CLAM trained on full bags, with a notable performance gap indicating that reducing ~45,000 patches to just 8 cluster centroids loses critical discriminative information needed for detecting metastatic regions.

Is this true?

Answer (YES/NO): YES